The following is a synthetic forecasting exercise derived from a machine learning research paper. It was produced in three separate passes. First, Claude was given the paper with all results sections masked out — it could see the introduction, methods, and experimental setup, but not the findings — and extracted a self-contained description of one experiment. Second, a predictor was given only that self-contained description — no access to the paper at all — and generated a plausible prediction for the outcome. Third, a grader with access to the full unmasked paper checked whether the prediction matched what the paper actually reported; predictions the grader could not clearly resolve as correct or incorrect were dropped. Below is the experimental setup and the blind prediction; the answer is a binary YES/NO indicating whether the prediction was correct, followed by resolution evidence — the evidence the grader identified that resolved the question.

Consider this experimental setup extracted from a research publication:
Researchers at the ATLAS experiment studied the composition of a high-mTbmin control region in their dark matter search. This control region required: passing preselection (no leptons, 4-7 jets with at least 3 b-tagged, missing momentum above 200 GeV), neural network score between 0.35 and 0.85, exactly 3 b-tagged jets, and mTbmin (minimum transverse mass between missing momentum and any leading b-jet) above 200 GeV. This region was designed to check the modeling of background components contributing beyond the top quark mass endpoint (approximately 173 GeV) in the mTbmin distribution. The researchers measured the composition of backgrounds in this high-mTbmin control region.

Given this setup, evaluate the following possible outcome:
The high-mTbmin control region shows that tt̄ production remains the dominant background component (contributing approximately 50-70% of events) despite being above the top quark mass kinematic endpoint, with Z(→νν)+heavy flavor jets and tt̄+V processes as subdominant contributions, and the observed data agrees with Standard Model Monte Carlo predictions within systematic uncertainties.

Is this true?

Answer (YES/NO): NO